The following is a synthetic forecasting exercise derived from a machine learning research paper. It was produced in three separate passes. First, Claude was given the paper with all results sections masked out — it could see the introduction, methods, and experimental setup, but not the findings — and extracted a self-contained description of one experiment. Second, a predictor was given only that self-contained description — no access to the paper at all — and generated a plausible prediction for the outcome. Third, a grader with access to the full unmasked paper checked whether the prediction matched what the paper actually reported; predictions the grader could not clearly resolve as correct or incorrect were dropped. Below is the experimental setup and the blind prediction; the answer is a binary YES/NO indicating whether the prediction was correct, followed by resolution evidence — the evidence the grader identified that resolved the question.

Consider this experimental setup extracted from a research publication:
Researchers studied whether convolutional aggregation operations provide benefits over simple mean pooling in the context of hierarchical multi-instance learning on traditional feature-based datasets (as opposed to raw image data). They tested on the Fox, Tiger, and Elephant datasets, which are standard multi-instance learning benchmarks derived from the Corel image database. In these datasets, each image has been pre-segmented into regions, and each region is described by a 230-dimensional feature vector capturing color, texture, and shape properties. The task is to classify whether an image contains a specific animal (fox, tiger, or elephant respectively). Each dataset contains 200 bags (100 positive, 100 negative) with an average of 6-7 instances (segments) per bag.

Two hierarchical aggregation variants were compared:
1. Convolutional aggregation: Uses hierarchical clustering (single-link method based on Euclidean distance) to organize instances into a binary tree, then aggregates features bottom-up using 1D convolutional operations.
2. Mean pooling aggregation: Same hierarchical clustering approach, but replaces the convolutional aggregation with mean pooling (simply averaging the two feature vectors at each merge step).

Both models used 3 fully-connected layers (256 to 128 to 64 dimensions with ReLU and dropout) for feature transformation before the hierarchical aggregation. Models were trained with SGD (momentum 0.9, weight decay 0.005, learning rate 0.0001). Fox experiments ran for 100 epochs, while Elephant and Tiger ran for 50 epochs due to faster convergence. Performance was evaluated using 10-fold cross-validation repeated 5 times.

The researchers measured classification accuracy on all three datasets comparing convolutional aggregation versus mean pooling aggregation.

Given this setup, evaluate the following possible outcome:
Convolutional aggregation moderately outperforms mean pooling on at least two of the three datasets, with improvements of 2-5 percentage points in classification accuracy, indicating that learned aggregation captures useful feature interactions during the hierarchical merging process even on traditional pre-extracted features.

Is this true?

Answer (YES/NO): NO